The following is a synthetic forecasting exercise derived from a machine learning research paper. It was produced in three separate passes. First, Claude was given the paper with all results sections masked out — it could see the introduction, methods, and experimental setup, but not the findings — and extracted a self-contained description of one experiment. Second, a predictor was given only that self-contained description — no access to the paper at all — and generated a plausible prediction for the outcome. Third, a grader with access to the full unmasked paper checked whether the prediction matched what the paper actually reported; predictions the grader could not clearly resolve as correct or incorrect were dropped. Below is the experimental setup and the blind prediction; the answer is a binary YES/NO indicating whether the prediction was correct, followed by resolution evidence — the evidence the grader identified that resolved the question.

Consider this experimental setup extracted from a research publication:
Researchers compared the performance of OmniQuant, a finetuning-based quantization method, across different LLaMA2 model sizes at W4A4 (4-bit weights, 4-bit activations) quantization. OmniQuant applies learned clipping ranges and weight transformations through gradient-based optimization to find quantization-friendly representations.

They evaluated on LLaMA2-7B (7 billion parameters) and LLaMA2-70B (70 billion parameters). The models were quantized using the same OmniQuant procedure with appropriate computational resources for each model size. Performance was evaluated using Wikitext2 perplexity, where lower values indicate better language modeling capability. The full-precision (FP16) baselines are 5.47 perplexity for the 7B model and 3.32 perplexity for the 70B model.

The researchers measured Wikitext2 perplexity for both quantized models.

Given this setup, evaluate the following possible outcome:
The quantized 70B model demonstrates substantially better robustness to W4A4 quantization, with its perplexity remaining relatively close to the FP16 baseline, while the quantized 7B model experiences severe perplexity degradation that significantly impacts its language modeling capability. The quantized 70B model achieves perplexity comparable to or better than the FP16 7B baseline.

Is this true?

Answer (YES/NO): NO